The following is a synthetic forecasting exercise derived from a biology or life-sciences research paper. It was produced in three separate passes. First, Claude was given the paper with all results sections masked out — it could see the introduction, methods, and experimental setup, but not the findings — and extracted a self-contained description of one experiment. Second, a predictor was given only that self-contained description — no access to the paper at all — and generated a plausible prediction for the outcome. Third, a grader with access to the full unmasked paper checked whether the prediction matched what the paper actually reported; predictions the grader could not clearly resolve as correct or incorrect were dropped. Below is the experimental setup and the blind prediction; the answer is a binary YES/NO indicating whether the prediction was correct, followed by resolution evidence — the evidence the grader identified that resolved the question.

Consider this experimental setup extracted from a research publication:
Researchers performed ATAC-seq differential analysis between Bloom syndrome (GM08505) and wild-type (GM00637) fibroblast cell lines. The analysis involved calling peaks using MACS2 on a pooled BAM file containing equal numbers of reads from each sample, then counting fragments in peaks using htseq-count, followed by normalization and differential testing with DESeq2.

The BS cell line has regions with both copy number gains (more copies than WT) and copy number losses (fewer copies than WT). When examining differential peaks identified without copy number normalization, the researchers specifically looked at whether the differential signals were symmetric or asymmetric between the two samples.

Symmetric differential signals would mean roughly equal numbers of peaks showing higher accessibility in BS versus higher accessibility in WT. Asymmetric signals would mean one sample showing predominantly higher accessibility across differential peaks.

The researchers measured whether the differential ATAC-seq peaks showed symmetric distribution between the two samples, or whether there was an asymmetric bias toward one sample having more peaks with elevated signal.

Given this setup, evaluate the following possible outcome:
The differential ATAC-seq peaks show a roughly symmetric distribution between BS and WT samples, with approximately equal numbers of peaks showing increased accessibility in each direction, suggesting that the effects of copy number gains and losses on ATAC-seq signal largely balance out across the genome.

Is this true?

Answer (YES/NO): YES